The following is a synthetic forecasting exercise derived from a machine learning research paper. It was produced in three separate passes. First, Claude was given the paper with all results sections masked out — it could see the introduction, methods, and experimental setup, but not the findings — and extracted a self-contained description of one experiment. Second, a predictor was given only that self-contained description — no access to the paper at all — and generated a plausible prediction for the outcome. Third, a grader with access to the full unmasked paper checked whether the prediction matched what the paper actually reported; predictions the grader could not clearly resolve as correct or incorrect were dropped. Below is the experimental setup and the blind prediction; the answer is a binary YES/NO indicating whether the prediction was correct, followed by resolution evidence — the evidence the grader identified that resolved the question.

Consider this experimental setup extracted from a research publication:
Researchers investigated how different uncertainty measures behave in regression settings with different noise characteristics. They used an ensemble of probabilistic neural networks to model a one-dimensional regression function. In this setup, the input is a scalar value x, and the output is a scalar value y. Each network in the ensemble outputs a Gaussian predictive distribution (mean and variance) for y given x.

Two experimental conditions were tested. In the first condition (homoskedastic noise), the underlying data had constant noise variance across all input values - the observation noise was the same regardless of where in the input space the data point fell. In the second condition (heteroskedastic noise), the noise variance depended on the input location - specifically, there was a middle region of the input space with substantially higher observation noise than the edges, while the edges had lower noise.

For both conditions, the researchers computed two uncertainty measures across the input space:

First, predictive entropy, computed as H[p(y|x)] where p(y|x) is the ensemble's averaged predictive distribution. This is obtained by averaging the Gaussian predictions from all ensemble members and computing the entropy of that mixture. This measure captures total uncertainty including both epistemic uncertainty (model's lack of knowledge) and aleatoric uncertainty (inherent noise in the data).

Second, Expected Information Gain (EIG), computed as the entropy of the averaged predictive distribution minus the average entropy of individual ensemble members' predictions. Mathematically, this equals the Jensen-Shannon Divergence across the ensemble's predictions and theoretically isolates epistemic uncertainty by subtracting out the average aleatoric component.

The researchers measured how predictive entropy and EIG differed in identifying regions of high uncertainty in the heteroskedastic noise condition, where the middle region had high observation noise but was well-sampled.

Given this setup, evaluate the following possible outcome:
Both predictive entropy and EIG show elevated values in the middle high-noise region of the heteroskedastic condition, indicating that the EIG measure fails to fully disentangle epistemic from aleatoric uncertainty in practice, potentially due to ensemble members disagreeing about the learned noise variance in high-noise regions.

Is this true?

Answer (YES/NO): NO